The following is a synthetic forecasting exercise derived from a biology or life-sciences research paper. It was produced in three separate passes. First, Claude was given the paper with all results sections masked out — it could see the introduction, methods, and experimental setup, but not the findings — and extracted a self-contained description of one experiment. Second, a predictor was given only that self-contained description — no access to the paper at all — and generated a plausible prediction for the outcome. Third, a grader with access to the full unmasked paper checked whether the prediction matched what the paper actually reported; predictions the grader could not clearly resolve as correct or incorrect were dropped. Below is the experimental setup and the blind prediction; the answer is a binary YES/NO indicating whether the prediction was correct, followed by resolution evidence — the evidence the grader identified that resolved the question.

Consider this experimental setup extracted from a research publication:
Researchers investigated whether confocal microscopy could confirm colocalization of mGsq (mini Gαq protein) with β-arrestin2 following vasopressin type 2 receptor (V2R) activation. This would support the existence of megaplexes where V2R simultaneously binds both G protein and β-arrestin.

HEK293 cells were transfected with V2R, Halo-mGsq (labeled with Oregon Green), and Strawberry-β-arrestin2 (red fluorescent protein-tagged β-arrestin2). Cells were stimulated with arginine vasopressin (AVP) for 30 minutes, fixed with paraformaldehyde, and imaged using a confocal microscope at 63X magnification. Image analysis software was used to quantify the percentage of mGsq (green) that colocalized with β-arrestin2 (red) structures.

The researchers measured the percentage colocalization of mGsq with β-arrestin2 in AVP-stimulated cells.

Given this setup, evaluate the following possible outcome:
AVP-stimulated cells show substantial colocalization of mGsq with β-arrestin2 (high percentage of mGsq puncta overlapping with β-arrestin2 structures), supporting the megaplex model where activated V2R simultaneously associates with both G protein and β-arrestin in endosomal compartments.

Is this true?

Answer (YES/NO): YES